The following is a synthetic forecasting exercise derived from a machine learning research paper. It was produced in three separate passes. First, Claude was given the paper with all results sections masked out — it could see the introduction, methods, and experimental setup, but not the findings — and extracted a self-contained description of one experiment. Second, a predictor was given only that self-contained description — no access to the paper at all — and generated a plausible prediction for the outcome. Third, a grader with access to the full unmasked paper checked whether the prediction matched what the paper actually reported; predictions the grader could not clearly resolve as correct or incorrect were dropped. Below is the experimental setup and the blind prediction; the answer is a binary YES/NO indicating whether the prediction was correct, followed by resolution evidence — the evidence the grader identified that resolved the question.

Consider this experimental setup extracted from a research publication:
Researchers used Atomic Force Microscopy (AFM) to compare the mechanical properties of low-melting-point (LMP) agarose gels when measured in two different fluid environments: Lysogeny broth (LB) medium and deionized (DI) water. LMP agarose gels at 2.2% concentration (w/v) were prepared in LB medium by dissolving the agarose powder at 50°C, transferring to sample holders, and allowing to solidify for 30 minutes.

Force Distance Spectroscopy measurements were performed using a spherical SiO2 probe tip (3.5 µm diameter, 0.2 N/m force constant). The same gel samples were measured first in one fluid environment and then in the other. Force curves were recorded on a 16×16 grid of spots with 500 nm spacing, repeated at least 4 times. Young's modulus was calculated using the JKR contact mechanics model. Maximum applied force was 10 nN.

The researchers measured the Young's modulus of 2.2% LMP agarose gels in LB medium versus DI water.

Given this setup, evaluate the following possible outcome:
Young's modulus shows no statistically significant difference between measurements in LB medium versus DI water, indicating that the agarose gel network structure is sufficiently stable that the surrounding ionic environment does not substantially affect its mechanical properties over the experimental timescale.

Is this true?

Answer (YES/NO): YES